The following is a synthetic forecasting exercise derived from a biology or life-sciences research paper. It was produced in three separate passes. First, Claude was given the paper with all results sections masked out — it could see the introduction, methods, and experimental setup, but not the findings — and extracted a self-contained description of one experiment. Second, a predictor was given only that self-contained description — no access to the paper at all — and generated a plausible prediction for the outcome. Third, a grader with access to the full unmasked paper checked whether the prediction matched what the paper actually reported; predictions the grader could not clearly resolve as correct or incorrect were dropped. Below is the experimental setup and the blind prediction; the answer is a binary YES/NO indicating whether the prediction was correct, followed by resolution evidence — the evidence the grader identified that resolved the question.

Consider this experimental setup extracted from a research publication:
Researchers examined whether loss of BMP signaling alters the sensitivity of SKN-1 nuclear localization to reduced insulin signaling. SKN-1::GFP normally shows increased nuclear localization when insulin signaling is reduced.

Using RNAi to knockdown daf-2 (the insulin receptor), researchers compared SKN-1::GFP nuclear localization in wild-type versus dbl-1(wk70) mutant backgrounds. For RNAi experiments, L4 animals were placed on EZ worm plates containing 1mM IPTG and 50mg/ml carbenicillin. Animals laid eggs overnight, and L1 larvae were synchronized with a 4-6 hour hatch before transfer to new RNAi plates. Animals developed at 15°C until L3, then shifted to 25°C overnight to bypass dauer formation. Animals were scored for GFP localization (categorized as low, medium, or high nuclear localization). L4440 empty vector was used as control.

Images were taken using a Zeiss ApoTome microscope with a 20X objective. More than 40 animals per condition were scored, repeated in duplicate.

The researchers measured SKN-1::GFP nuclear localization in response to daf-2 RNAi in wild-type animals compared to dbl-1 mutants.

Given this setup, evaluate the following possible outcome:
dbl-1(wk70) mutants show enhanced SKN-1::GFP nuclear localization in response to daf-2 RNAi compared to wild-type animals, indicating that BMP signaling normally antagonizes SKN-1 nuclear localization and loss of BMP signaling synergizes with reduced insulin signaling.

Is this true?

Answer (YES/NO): NO